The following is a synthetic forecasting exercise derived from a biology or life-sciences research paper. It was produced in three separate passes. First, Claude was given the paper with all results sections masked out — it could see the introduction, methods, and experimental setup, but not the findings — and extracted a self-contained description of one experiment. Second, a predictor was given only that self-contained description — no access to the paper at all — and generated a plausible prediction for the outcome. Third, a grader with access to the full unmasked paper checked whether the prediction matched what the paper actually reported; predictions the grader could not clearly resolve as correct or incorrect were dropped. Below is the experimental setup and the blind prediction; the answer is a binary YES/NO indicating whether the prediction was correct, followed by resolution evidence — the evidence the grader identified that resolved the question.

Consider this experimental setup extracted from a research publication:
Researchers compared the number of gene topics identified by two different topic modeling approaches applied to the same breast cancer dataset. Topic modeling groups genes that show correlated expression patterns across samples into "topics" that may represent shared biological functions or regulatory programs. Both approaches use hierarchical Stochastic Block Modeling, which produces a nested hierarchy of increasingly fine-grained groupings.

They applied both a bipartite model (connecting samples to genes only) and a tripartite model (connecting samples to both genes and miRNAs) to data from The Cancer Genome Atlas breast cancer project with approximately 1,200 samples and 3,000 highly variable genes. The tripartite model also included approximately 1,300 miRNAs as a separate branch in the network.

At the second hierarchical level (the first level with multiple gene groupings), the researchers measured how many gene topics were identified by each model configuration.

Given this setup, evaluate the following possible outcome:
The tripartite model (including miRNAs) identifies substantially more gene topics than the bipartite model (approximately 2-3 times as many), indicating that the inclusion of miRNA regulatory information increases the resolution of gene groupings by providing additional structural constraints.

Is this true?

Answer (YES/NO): NO